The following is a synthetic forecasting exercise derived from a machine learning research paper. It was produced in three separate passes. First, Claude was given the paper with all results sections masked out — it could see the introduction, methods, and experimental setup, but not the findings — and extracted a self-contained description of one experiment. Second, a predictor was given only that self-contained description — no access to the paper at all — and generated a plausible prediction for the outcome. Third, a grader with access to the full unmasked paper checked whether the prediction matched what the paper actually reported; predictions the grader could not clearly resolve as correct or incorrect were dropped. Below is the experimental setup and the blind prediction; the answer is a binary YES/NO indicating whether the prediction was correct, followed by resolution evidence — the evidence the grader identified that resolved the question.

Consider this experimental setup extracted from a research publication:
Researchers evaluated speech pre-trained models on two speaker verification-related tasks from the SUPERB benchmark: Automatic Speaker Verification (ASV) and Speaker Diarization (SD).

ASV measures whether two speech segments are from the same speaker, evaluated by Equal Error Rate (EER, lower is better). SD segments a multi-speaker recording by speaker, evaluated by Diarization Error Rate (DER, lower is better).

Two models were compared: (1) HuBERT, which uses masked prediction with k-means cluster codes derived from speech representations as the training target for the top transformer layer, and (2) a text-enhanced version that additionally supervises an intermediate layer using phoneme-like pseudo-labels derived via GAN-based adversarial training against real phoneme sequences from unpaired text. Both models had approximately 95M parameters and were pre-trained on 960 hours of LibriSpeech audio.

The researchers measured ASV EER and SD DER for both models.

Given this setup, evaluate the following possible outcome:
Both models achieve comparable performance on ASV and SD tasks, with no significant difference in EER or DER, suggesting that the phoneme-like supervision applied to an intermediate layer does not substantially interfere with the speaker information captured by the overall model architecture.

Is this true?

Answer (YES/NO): NO